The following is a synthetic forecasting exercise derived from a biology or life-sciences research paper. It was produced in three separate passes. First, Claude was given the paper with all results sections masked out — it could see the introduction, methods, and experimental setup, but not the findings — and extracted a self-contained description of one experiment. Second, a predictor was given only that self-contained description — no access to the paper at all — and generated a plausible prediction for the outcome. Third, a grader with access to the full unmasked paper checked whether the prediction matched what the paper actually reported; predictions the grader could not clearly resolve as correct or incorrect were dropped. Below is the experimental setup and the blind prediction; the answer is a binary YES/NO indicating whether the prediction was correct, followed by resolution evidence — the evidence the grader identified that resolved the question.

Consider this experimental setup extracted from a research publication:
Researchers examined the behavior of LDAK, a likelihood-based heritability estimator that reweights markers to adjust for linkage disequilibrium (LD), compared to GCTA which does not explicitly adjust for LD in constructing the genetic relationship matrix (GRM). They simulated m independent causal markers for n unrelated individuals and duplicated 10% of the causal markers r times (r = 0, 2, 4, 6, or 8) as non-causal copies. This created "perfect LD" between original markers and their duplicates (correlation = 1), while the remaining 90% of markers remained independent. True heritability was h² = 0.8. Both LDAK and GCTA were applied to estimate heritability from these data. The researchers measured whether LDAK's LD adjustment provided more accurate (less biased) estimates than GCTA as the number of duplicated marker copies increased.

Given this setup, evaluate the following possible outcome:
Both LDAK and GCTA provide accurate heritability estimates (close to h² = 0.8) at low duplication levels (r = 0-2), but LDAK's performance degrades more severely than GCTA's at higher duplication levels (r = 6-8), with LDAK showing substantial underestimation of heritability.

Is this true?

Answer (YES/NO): NO